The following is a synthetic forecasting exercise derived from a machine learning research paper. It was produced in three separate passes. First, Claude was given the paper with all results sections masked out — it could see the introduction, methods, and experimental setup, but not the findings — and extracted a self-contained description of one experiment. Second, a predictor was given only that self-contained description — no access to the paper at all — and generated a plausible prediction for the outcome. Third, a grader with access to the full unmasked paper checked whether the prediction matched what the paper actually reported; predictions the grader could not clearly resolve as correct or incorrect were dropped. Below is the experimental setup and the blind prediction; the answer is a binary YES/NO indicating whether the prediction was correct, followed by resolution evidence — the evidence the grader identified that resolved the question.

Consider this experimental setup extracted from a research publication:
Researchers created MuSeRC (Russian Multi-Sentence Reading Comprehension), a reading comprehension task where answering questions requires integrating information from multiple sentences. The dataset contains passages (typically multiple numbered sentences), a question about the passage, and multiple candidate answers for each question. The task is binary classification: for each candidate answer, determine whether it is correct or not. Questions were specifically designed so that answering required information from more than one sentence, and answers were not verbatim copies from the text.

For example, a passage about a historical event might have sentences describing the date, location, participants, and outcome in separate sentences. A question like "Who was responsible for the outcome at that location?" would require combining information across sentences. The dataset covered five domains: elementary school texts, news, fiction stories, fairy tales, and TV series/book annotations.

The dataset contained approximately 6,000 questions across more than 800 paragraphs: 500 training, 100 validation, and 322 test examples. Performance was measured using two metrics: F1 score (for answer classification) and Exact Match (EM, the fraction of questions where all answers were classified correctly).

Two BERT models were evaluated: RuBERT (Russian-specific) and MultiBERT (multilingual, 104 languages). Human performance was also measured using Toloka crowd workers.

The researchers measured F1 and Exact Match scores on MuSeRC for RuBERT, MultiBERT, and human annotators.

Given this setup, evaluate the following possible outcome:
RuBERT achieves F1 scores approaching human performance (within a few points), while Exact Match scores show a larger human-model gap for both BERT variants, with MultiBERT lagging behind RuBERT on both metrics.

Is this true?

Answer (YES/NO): NO